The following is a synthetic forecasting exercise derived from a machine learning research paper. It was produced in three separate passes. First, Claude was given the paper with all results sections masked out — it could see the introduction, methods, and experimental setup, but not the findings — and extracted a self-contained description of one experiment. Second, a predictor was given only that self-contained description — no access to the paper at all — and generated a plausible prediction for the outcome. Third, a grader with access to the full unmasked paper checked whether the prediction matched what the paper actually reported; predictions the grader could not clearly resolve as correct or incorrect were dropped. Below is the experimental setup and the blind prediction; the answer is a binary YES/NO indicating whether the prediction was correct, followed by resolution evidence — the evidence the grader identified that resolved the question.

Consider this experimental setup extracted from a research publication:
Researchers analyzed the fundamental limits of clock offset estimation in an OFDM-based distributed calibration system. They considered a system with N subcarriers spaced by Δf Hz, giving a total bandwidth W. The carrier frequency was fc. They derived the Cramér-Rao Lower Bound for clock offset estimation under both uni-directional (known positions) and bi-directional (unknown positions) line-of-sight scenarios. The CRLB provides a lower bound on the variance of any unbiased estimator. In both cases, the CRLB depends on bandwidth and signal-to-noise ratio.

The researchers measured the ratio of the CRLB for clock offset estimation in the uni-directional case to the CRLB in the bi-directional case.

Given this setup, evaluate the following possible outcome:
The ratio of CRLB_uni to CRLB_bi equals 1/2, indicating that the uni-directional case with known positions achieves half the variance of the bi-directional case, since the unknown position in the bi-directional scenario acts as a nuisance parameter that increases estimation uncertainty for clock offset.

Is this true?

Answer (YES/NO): NO